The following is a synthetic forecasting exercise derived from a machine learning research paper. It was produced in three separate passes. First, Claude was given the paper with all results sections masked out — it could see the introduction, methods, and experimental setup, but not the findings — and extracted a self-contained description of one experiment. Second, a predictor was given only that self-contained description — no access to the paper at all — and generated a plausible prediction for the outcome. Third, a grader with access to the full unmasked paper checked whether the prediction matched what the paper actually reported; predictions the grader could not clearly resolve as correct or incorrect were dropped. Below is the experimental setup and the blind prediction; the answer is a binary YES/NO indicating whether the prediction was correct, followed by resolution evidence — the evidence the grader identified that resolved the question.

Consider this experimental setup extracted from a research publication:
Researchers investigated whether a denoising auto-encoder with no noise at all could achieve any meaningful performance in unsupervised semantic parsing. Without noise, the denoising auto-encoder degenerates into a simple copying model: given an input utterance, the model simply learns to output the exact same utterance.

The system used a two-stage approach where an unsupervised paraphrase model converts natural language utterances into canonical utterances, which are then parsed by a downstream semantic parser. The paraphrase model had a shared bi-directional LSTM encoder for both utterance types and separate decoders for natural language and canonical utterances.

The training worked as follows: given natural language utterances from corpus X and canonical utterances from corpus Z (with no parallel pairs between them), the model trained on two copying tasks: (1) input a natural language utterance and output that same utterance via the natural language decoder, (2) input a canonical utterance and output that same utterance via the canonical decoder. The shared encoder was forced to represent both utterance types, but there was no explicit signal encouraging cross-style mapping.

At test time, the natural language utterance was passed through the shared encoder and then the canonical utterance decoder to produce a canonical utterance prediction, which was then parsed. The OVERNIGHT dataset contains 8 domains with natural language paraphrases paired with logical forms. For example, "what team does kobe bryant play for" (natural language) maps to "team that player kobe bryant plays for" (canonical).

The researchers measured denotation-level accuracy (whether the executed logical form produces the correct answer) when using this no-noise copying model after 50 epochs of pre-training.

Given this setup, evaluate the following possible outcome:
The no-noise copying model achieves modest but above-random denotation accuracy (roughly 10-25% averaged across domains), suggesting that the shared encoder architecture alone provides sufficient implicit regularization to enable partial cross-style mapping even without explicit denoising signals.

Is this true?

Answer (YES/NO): NO